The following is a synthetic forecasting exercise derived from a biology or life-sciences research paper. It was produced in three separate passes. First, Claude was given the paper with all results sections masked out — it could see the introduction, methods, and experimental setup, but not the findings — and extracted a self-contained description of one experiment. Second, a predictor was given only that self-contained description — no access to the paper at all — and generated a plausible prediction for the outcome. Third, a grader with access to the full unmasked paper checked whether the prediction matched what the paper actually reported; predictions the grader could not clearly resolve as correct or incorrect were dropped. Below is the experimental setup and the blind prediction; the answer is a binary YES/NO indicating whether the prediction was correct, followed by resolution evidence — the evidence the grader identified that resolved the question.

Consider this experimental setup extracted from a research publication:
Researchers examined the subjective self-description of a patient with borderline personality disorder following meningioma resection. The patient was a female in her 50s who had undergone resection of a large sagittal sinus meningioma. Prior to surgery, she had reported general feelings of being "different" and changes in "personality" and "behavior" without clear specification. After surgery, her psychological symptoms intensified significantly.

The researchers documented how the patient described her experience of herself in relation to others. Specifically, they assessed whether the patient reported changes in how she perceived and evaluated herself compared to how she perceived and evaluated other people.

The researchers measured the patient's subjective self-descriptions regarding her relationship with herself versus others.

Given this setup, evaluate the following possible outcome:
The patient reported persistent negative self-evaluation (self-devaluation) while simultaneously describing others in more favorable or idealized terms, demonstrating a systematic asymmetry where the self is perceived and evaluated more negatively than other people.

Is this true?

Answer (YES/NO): YES